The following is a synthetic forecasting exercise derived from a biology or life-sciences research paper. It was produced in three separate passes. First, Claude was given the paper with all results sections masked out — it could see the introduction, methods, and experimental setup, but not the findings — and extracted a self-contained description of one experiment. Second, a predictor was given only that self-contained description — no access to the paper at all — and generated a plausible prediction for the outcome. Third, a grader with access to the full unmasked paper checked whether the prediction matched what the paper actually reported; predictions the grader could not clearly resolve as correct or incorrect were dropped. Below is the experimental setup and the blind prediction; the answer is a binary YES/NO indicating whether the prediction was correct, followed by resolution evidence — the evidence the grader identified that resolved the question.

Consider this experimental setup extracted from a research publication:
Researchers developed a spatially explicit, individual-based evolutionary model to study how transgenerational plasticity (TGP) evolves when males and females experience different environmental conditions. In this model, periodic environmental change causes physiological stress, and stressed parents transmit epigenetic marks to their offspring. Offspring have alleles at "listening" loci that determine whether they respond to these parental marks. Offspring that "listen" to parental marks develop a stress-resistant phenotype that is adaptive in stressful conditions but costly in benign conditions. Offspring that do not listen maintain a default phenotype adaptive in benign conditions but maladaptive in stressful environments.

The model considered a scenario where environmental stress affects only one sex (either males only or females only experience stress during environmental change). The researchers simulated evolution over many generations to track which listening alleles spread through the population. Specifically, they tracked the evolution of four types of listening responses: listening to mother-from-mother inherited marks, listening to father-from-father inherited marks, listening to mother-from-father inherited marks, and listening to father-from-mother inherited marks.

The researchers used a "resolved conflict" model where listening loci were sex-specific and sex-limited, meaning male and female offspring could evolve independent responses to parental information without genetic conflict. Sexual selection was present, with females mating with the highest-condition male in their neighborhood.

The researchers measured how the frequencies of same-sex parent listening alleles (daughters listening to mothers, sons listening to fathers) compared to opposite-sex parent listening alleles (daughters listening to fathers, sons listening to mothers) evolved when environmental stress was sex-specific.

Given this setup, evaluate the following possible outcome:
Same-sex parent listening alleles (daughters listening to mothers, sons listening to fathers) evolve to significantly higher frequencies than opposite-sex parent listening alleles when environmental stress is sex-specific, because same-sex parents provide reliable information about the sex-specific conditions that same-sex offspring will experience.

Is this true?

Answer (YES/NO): YES